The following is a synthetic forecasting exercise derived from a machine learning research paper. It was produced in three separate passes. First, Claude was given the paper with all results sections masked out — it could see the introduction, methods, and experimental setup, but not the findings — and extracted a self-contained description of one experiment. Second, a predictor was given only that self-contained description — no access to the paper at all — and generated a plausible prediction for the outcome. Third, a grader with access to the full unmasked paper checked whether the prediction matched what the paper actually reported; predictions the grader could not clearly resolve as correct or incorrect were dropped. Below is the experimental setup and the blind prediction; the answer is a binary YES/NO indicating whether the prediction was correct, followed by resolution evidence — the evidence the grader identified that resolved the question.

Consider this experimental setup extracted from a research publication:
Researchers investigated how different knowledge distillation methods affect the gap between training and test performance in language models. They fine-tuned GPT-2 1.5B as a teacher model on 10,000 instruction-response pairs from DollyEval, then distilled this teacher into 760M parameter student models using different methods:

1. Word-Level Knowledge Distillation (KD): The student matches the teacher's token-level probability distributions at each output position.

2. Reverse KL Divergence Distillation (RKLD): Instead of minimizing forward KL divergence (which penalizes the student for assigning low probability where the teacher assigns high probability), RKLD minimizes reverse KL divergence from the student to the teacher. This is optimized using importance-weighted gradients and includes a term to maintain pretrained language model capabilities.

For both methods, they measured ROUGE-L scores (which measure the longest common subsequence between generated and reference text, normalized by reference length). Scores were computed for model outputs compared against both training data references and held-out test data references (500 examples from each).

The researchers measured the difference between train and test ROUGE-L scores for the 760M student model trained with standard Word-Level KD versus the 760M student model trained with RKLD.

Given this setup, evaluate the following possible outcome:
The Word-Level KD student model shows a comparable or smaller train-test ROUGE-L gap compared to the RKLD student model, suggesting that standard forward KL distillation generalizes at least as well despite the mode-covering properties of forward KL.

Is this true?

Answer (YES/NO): NO